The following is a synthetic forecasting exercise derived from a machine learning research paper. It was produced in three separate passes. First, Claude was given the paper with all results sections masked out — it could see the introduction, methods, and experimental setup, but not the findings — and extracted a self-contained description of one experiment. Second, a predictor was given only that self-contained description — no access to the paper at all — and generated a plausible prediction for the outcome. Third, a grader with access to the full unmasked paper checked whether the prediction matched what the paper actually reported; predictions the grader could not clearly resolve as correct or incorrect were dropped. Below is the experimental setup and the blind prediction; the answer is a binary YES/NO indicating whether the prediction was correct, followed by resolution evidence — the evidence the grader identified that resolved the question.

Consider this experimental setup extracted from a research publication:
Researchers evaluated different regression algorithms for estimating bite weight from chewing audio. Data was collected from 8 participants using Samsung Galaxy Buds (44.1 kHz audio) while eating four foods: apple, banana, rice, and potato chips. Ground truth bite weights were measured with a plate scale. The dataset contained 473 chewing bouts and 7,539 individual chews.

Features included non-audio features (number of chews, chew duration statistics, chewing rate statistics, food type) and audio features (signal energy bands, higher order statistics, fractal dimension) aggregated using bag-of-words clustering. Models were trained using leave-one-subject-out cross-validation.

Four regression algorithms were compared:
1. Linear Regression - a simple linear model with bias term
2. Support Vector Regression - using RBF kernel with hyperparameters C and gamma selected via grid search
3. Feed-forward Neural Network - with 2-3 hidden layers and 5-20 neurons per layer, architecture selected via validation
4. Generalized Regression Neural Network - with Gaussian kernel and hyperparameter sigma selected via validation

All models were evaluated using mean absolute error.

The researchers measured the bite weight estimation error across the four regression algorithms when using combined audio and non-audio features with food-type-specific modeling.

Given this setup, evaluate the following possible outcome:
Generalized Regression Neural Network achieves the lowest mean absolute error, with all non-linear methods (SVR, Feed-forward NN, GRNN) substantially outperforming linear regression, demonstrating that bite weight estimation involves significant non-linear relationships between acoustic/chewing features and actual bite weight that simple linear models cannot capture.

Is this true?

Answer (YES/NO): NO